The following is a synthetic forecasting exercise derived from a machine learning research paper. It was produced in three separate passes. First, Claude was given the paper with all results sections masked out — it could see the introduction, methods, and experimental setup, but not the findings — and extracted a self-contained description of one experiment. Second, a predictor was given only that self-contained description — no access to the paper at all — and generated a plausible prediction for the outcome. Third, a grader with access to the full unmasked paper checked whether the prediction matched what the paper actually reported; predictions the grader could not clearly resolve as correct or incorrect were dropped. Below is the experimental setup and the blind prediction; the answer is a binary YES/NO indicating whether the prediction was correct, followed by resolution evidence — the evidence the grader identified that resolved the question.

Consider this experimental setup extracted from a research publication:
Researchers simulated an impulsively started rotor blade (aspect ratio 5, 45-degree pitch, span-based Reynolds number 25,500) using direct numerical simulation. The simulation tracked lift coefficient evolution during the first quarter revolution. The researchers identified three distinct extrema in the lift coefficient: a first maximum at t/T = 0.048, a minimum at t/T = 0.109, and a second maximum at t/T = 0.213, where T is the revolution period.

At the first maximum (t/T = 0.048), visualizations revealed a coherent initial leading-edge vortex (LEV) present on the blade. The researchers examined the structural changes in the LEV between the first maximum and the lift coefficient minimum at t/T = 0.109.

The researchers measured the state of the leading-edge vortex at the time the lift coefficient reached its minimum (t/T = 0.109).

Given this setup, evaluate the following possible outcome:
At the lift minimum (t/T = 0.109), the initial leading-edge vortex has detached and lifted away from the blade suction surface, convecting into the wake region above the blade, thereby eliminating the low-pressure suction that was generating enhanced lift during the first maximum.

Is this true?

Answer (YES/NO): NO